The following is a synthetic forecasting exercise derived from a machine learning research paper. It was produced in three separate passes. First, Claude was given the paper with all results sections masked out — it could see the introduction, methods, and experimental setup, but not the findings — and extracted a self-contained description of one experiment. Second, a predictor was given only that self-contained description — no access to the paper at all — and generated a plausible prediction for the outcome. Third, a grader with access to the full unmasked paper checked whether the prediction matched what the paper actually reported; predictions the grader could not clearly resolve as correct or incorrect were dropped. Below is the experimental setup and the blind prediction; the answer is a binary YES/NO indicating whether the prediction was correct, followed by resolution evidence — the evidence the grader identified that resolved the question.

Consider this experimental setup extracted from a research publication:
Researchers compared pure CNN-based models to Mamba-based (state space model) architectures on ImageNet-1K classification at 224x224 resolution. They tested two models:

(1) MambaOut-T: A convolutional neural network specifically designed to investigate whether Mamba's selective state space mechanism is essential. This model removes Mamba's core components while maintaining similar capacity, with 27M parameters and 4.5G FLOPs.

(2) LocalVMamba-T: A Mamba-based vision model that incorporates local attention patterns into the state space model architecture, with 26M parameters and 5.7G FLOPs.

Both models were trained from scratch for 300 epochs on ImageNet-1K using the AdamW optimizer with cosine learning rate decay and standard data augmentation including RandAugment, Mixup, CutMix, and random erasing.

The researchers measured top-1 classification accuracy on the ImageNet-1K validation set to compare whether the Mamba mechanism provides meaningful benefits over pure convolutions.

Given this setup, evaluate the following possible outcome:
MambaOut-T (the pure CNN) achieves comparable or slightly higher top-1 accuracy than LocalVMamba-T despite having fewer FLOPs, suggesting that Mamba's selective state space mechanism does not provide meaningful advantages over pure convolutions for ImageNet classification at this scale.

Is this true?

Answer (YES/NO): YES